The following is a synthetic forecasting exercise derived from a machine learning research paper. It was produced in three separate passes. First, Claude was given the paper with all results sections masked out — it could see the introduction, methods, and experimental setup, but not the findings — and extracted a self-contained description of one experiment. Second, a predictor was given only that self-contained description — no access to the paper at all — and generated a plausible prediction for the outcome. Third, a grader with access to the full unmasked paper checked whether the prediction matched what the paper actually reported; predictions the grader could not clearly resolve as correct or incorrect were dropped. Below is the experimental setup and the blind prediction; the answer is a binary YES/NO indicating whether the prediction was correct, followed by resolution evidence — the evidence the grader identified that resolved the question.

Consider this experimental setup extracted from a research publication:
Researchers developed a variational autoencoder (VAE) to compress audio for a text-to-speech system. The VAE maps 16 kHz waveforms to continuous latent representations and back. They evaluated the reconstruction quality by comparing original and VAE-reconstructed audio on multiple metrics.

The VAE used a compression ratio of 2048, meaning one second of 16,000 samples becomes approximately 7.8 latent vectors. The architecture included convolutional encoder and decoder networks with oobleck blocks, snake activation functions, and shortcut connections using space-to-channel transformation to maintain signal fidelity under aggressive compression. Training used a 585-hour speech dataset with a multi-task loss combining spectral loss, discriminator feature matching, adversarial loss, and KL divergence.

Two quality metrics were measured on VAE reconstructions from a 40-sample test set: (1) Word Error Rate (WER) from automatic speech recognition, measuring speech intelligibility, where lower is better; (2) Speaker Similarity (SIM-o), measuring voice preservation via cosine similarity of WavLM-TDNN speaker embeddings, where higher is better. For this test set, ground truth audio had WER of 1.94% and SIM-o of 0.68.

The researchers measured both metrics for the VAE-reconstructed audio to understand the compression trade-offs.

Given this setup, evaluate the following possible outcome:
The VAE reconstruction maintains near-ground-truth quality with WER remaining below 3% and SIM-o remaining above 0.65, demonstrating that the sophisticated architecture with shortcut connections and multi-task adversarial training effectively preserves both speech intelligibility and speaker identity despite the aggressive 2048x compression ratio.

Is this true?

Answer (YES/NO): NO